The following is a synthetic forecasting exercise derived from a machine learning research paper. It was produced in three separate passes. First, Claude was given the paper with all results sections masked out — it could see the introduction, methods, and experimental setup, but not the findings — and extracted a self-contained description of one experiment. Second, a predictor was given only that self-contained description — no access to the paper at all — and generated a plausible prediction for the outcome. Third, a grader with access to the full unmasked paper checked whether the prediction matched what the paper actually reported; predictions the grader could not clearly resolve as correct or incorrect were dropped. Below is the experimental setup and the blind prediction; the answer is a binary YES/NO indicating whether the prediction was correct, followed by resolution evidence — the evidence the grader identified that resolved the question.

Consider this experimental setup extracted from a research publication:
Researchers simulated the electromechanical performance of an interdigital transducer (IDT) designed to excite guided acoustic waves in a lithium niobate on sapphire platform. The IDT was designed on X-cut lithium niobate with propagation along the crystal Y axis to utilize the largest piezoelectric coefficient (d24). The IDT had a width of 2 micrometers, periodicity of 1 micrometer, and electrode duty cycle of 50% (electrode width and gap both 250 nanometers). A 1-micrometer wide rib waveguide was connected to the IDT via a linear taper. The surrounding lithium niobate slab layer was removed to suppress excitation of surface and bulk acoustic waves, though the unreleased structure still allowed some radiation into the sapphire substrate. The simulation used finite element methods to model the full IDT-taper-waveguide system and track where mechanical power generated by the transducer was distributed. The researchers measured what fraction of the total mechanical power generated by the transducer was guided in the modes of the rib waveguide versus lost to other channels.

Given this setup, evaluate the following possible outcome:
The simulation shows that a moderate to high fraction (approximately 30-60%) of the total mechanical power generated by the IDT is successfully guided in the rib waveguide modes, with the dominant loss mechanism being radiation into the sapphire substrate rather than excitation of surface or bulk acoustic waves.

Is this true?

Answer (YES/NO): NO